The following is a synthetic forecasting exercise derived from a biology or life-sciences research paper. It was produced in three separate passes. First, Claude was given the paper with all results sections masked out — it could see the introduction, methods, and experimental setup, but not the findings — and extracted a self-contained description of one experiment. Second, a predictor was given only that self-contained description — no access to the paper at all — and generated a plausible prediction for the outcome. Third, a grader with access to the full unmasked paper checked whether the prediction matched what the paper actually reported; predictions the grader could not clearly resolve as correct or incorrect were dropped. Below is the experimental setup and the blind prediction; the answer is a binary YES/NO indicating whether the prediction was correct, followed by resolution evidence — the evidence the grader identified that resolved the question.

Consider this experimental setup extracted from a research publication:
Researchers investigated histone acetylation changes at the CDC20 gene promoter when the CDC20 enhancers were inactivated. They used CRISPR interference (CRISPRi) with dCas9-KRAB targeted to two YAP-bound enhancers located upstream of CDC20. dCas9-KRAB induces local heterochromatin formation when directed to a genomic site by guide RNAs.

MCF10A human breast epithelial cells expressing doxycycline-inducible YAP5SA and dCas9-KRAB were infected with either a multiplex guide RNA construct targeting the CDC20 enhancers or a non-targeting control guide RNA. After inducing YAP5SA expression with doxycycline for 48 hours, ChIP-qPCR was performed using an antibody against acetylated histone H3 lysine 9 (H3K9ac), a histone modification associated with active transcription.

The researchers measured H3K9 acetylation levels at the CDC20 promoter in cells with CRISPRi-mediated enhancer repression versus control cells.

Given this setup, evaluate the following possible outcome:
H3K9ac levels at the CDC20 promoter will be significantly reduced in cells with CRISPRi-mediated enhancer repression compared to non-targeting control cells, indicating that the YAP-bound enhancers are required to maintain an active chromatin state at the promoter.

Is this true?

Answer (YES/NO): YES